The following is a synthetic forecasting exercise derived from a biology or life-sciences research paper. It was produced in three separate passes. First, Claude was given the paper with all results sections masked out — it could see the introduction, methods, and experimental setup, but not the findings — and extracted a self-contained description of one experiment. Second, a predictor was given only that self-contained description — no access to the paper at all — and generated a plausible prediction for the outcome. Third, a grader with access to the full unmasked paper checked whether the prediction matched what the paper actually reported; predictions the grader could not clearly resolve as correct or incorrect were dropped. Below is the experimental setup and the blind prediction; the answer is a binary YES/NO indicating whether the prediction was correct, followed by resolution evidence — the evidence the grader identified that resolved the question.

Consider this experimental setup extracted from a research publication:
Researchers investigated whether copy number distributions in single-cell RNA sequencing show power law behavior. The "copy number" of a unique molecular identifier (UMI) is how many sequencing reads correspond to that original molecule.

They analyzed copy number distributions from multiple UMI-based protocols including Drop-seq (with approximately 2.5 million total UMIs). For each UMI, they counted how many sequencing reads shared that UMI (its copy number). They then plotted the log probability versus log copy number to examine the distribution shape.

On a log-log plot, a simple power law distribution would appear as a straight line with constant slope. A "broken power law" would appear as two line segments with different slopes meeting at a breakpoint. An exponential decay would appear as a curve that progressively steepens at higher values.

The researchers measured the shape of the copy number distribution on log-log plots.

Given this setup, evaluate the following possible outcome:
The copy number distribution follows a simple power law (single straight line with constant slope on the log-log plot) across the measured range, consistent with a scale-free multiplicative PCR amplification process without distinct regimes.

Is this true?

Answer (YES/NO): NO